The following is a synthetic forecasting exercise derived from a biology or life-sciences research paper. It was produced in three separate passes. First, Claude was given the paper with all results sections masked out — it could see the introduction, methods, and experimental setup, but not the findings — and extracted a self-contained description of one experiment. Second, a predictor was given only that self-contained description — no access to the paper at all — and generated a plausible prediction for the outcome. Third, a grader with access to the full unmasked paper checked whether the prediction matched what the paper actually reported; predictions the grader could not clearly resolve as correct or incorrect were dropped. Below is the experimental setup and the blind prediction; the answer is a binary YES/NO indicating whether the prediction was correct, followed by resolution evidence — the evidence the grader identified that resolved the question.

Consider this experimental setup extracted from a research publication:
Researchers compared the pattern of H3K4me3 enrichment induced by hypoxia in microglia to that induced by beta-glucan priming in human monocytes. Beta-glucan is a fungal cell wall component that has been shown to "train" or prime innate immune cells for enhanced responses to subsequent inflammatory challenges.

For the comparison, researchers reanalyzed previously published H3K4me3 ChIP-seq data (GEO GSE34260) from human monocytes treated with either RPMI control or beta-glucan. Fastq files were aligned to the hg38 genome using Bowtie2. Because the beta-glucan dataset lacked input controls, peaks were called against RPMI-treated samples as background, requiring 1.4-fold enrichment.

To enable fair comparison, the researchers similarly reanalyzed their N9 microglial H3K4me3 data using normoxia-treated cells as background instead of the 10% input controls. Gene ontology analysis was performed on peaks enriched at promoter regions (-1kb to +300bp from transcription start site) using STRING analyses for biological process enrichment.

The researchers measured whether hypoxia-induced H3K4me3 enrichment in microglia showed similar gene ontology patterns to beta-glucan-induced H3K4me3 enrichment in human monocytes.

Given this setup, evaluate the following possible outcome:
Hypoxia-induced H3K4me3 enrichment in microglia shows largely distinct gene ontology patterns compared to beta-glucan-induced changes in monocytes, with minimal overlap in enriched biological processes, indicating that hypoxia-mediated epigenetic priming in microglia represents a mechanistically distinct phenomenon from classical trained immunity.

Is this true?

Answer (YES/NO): NO